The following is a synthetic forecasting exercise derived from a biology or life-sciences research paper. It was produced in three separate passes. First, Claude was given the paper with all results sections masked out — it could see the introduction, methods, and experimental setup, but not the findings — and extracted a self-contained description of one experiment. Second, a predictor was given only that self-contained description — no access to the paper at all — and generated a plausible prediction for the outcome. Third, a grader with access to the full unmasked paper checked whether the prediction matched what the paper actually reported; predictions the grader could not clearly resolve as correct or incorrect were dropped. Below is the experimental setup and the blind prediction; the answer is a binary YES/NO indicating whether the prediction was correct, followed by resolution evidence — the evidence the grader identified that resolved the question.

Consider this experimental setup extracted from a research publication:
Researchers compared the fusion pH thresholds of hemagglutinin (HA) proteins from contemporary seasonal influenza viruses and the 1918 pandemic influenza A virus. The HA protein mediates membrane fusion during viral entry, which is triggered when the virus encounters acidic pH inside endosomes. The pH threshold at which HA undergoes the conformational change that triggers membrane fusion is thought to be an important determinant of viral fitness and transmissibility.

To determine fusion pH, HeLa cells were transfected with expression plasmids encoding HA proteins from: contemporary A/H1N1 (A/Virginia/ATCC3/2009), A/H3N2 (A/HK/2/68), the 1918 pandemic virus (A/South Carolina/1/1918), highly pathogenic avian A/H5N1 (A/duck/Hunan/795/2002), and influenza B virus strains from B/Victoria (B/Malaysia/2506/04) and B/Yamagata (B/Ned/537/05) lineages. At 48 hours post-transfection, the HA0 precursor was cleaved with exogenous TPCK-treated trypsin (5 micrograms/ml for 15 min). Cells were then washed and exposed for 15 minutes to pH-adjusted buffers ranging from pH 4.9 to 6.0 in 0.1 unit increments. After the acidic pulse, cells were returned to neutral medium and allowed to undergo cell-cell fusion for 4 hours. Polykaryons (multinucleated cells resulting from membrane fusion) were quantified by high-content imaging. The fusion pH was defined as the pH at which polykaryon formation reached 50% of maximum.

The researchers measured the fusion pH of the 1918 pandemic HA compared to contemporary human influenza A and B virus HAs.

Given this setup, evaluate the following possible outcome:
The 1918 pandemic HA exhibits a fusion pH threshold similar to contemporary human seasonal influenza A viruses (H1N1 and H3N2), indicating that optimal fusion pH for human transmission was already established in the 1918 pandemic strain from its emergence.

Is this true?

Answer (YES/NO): NO